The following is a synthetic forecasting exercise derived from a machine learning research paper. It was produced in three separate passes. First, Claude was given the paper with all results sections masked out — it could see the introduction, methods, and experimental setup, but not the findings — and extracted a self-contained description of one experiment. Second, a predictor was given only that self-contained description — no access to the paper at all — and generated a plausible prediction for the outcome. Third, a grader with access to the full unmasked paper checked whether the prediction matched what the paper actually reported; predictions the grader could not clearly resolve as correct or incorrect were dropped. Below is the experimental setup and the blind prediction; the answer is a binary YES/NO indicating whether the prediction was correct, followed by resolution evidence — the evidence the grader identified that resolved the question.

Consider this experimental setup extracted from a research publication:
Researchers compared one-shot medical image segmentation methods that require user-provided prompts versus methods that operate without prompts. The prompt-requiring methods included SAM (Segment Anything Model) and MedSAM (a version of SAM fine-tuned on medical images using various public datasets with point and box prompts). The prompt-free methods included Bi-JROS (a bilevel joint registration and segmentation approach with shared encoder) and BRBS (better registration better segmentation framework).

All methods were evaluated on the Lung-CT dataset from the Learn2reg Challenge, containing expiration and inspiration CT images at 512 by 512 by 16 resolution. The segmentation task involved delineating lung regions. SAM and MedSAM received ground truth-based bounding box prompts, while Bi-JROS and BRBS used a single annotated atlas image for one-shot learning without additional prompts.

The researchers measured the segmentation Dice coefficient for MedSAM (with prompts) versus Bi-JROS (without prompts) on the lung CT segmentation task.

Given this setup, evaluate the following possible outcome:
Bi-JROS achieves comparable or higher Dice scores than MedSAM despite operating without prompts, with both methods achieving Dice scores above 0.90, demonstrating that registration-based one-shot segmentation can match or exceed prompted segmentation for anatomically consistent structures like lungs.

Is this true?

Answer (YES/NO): YES